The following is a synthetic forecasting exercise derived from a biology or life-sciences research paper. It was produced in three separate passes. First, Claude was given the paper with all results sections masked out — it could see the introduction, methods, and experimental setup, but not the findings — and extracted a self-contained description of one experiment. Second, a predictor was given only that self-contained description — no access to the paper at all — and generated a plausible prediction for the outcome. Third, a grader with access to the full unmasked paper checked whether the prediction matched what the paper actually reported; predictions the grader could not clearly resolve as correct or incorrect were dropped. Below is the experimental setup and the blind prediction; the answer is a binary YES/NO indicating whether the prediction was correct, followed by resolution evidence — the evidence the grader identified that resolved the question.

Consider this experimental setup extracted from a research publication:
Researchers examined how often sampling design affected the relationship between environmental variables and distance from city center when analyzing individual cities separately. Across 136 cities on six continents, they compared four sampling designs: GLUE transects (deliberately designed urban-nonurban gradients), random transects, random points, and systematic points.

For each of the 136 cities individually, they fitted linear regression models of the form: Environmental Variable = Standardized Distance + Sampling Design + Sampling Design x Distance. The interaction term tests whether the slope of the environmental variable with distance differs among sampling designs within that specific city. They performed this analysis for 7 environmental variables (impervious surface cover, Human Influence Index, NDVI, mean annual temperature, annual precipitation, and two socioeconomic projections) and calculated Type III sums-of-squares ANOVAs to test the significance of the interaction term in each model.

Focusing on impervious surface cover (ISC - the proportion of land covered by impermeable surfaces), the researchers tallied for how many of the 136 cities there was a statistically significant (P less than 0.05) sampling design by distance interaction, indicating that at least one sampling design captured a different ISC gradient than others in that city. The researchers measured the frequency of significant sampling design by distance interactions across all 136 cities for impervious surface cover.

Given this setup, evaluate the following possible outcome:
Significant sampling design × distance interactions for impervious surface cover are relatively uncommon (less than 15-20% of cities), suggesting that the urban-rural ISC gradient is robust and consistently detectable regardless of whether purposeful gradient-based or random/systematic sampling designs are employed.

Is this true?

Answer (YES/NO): NO